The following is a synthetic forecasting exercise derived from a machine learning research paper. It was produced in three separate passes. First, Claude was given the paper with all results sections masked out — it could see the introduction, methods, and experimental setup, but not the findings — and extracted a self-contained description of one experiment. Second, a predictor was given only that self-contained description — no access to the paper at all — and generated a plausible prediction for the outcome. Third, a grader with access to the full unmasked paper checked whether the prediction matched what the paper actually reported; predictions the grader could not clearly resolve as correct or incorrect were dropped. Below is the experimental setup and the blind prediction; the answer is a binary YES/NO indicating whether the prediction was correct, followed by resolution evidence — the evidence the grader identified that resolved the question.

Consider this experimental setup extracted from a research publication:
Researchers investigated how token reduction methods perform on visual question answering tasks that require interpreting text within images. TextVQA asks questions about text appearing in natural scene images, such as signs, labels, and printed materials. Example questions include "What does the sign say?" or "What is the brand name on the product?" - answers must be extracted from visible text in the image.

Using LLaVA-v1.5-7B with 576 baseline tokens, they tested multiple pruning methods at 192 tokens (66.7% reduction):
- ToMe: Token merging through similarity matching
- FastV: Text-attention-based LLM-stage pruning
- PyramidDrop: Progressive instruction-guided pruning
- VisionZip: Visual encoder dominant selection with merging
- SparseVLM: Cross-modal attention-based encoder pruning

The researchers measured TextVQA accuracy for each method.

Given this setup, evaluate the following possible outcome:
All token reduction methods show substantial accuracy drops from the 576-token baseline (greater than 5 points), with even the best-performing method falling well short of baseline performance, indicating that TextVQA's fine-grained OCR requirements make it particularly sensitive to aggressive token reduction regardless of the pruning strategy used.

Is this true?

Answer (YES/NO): NO